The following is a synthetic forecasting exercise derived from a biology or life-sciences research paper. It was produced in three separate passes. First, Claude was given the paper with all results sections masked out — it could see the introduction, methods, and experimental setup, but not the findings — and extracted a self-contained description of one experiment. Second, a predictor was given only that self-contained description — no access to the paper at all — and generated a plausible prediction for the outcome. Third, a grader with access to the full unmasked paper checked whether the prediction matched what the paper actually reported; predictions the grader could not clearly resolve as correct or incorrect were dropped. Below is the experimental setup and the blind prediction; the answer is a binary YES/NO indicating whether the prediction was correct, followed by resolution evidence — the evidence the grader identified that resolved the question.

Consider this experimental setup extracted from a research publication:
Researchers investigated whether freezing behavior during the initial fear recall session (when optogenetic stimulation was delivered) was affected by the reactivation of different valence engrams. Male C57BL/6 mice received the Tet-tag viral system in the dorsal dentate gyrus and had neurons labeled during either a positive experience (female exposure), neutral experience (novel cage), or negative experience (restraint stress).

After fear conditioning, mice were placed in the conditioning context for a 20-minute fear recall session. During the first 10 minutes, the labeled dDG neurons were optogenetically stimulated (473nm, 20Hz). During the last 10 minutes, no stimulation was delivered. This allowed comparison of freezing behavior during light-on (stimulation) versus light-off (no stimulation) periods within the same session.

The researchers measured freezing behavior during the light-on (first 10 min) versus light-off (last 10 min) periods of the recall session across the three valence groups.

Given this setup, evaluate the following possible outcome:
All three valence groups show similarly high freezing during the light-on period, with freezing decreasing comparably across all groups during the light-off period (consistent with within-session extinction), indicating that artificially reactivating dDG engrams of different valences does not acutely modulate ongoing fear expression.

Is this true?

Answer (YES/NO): NO